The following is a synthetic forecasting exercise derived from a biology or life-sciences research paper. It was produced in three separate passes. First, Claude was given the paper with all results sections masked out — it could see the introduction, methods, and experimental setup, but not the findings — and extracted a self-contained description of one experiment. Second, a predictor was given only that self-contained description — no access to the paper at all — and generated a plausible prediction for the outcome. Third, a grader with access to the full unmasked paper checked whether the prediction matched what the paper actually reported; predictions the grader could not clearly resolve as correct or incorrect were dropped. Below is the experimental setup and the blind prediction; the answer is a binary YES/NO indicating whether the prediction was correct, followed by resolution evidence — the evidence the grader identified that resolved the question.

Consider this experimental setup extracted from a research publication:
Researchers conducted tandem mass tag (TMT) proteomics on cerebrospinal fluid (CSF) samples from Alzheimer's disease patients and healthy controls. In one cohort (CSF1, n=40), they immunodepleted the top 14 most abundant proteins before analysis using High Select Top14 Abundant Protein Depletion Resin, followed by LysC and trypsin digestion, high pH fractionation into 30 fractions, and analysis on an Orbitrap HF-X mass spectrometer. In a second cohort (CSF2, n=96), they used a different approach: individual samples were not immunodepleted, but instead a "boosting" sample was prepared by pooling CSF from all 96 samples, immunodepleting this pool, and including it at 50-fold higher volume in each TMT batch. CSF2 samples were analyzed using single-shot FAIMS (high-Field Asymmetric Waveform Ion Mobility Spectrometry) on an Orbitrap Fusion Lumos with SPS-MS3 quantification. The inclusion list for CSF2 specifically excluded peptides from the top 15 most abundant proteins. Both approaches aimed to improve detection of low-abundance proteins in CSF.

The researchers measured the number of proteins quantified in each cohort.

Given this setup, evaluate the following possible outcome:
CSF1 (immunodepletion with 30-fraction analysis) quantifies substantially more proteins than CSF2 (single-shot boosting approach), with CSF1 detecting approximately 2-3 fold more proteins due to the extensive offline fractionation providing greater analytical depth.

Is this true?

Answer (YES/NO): NO